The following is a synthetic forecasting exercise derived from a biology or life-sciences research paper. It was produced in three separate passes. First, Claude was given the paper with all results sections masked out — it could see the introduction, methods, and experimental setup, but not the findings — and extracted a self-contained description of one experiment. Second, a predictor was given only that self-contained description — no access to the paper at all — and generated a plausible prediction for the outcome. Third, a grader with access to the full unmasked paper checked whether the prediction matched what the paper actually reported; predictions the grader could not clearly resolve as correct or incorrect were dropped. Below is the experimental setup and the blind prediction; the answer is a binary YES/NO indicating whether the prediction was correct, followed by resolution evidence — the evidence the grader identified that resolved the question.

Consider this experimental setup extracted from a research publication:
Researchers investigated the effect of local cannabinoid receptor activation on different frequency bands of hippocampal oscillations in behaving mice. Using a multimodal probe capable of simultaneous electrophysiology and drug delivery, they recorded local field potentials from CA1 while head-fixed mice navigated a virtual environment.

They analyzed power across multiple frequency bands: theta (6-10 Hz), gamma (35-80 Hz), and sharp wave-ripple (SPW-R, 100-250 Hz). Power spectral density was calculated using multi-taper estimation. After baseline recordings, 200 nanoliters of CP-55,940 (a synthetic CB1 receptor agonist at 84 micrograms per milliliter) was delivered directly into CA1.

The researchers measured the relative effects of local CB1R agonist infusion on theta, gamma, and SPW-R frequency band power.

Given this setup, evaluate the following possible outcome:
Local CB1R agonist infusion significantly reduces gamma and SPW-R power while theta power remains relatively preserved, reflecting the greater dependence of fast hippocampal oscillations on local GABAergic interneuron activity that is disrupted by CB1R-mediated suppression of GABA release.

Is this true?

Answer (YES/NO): NO